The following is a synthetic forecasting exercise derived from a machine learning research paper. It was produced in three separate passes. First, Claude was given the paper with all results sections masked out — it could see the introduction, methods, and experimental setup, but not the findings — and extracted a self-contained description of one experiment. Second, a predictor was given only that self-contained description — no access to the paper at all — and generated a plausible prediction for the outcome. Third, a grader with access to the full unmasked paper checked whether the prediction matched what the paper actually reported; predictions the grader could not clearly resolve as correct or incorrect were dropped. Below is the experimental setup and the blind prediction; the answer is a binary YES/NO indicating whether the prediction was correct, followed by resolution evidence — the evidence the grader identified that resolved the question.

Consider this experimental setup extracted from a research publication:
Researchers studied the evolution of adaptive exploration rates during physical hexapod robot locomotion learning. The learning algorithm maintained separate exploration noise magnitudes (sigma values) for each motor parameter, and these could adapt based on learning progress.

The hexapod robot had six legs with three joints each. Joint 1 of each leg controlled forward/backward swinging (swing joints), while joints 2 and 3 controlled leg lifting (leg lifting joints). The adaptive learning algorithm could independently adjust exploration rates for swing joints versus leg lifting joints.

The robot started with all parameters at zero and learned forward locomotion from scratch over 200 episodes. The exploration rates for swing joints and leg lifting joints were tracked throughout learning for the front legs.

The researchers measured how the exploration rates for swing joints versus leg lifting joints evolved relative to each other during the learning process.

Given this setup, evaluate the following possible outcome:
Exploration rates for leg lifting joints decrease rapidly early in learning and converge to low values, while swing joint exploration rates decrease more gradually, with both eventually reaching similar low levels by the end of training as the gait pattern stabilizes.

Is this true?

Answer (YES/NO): NO